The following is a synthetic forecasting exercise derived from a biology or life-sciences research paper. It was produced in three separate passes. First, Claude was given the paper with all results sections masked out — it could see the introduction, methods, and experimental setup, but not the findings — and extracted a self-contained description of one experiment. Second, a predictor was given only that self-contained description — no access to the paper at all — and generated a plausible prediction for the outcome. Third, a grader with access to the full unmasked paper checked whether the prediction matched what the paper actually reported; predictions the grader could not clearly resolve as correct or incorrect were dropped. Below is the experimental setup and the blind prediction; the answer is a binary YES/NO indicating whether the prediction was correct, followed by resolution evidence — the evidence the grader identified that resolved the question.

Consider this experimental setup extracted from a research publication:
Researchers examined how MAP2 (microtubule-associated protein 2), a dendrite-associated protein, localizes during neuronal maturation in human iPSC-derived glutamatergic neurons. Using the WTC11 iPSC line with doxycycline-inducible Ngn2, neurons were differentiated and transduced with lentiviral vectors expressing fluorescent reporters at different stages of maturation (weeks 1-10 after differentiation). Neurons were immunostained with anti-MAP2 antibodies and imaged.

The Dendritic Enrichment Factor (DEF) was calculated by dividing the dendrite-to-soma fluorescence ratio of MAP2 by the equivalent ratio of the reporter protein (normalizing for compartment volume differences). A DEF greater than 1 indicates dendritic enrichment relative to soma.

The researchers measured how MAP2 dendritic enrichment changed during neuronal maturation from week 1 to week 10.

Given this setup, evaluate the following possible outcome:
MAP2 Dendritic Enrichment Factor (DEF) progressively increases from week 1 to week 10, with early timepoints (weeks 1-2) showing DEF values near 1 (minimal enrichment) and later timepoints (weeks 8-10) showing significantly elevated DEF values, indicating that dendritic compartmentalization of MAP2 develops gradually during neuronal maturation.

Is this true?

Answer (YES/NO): NO